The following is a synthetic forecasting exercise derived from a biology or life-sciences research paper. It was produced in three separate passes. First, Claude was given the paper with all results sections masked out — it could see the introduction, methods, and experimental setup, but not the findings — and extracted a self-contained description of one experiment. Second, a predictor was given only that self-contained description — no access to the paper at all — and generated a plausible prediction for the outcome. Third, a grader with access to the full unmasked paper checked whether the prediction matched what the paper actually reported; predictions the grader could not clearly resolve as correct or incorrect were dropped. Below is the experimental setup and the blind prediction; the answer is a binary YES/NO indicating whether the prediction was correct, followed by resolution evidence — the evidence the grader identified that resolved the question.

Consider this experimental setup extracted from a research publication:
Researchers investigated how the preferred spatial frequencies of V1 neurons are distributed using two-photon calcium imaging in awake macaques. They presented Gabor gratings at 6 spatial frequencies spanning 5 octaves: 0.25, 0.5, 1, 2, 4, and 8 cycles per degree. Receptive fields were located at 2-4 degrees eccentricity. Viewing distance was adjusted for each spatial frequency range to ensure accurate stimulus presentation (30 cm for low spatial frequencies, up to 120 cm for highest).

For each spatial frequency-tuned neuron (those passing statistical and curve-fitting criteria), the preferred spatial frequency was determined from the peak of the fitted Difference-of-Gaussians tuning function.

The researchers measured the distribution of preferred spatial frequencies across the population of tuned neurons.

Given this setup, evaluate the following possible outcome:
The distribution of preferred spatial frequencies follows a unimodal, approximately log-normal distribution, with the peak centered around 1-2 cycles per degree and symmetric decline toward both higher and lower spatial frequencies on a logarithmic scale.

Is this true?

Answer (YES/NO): NO